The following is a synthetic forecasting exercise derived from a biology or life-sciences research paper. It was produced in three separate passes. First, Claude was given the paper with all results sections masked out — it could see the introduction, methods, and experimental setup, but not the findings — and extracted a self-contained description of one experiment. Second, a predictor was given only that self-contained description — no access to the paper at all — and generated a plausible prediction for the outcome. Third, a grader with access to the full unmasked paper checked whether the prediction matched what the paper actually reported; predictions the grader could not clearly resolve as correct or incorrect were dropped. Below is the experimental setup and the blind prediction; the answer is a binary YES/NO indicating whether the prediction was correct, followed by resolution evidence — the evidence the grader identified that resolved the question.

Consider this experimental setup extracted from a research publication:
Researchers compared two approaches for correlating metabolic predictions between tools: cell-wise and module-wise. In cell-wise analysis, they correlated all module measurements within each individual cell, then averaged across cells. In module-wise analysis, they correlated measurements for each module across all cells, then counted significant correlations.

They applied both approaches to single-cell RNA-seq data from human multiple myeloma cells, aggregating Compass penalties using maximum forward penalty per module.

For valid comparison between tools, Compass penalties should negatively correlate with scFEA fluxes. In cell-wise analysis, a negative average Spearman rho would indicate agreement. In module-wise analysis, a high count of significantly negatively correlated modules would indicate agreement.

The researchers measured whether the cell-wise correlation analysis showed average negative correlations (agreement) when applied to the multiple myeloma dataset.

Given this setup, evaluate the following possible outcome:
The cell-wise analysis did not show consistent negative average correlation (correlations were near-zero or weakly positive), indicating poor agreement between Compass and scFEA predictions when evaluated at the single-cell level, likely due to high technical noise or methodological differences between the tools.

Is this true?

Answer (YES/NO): NO